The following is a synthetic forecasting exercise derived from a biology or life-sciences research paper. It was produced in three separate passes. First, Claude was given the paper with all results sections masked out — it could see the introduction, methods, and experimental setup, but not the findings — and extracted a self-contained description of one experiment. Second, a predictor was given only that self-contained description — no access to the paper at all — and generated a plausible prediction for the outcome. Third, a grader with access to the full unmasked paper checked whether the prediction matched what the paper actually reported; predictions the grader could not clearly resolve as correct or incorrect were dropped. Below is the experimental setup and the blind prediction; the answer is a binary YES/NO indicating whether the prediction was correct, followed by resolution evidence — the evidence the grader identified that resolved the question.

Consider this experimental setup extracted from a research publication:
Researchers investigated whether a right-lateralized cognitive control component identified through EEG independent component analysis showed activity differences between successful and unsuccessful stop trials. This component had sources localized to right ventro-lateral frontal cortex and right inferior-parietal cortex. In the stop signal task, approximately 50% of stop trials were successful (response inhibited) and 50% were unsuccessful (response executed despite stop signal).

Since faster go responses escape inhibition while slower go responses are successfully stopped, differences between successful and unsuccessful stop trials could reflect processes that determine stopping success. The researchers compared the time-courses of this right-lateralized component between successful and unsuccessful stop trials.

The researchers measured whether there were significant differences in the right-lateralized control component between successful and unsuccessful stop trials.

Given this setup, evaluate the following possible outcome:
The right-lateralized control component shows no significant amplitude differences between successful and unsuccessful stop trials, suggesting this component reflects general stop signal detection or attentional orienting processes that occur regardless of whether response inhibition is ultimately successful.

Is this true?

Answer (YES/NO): YES